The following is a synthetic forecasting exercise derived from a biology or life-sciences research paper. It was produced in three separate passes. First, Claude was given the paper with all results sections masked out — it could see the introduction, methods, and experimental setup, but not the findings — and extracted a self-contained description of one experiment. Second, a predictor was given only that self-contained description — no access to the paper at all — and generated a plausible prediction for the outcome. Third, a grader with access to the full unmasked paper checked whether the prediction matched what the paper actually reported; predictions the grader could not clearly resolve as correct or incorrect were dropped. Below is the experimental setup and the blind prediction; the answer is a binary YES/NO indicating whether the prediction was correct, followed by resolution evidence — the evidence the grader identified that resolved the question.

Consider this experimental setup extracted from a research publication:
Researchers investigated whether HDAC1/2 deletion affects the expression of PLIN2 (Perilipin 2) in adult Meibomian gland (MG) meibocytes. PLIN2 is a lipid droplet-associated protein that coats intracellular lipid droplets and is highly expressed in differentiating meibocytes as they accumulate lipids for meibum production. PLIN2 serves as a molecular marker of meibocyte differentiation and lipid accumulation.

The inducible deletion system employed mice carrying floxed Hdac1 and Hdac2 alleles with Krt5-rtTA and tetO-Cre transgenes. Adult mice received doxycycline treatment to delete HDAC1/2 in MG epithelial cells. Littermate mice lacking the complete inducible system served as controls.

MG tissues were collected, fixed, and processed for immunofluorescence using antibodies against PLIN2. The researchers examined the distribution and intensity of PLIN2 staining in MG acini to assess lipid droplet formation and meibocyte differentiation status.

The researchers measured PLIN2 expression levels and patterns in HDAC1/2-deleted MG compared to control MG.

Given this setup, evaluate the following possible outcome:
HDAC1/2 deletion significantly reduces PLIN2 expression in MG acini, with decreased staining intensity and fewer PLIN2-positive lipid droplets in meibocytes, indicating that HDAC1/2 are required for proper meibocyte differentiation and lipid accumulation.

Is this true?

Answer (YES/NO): NO